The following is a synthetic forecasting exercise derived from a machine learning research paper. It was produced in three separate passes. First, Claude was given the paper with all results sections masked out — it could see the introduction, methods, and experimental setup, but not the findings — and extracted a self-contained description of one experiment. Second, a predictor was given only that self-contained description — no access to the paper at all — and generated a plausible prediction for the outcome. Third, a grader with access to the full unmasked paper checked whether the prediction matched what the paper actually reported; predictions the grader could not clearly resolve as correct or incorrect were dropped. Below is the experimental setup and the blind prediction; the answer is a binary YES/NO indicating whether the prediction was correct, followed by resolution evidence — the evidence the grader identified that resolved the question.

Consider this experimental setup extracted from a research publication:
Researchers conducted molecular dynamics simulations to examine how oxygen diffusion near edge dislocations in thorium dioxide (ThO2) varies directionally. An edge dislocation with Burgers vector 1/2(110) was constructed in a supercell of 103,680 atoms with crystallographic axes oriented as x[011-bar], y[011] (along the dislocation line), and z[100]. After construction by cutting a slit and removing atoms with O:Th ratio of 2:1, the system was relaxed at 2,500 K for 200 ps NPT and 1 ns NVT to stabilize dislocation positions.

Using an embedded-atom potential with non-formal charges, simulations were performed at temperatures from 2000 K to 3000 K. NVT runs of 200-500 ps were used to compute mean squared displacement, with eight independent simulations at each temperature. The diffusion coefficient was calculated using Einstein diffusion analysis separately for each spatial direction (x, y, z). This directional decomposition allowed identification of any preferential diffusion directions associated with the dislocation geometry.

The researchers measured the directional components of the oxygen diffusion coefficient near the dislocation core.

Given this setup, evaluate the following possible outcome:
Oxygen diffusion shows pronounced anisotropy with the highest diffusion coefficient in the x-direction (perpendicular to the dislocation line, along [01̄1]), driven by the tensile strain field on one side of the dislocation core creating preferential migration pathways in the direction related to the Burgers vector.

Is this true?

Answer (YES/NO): NO